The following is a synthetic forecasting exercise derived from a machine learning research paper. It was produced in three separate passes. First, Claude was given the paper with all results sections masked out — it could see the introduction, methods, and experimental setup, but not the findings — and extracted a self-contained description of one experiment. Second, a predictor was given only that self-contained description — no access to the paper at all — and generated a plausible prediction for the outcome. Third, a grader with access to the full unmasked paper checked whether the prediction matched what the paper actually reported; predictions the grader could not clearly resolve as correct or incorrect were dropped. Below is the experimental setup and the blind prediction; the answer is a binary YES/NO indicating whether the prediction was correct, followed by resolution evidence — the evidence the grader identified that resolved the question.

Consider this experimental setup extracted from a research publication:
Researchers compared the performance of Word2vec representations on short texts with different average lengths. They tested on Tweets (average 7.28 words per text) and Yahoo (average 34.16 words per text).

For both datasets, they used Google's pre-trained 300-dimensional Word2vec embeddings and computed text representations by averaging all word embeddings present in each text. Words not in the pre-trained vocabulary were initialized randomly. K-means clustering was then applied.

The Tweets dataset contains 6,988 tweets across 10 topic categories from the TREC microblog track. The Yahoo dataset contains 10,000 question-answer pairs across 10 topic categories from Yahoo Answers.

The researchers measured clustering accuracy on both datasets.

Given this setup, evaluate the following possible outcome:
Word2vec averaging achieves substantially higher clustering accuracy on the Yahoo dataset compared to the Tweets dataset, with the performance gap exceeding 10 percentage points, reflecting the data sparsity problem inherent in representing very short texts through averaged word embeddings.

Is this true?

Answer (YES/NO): NO